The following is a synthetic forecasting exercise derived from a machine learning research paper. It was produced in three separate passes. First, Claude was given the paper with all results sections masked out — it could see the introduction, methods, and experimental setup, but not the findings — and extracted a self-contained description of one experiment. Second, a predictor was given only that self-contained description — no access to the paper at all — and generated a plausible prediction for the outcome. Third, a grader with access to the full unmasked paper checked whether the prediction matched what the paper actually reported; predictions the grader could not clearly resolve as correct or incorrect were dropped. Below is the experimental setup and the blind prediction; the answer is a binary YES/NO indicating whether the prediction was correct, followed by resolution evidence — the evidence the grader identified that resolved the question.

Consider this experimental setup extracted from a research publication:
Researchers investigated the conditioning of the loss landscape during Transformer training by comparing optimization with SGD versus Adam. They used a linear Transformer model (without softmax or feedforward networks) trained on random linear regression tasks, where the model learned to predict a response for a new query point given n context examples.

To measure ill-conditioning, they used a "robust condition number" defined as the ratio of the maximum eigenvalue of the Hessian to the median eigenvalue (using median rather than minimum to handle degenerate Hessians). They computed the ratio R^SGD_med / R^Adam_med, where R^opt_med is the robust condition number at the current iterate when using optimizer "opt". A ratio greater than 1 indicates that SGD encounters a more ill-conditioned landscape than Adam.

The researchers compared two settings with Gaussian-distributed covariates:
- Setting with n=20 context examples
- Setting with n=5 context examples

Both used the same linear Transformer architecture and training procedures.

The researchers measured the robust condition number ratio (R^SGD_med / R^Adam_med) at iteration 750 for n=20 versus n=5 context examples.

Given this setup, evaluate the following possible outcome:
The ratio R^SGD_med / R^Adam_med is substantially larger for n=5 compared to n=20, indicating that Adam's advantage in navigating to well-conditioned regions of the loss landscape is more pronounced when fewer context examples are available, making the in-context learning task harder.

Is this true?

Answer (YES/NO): YES